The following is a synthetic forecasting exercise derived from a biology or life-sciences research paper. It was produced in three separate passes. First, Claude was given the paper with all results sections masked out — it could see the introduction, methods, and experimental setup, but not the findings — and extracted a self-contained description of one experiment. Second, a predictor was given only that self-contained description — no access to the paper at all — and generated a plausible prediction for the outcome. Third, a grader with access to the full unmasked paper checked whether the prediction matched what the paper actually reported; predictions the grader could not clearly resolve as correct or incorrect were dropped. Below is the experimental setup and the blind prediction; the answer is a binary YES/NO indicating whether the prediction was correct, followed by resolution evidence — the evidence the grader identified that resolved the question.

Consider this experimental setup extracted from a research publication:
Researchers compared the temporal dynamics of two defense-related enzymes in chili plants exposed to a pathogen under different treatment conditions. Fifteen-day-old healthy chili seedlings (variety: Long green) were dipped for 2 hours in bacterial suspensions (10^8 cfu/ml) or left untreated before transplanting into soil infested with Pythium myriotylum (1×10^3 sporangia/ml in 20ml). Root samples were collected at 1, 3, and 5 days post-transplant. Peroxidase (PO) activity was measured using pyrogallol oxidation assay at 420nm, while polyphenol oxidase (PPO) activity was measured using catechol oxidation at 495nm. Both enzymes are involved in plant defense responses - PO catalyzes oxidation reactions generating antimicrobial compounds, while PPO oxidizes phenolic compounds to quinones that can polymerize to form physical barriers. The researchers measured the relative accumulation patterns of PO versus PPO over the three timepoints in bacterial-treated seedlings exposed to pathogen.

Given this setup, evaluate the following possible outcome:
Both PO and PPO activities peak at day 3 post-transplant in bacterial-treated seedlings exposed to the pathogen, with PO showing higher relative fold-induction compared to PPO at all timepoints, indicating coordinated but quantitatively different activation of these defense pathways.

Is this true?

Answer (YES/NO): NO